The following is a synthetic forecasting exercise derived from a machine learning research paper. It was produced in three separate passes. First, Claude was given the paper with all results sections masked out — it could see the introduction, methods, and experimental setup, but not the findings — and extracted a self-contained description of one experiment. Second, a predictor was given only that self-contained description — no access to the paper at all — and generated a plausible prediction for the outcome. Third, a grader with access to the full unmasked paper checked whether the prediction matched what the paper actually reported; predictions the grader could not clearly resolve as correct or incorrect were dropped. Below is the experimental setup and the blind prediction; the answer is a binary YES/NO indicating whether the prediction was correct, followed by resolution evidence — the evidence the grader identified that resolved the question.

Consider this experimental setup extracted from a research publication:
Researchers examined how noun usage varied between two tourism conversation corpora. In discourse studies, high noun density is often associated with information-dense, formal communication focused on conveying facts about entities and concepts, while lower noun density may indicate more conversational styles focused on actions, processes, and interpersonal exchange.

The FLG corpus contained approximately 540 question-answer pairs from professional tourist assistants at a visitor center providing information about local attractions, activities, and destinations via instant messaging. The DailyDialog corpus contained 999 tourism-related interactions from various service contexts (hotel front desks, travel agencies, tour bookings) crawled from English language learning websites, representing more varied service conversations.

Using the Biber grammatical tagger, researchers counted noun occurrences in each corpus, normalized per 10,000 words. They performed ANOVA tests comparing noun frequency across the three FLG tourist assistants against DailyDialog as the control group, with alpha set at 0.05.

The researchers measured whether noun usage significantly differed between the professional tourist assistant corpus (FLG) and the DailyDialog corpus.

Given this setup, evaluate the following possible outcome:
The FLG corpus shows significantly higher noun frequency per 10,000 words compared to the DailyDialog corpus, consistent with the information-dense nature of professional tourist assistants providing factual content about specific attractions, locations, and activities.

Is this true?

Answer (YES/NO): YES